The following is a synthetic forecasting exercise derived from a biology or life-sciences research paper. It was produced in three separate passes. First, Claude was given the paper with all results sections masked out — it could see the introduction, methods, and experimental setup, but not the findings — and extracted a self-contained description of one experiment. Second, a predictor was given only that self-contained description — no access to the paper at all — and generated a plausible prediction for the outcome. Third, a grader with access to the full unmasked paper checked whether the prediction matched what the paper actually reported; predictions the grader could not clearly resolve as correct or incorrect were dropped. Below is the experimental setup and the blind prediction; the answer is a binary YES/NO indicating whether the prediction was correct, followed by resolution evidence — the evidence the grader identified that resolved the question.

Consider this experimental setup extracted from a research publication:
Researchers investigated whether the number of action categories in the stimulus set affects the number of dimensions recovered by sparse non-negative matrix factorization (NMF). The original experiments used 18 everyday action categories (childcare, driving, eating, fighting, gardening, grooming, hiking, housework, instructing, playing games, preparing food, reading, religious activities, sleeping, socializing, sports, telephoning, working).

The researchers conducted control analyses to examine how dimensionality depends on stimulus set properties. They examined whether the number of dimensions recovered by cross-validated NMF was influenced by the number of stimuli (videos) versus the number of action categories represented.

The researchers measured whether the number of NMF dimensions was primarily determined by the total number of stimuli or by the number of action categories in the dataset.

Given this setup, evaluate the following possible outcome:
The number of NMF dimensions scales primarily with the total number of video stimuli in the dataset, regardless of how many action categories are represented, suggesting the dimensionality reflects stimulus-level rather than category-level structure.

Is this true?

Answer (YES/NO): NO